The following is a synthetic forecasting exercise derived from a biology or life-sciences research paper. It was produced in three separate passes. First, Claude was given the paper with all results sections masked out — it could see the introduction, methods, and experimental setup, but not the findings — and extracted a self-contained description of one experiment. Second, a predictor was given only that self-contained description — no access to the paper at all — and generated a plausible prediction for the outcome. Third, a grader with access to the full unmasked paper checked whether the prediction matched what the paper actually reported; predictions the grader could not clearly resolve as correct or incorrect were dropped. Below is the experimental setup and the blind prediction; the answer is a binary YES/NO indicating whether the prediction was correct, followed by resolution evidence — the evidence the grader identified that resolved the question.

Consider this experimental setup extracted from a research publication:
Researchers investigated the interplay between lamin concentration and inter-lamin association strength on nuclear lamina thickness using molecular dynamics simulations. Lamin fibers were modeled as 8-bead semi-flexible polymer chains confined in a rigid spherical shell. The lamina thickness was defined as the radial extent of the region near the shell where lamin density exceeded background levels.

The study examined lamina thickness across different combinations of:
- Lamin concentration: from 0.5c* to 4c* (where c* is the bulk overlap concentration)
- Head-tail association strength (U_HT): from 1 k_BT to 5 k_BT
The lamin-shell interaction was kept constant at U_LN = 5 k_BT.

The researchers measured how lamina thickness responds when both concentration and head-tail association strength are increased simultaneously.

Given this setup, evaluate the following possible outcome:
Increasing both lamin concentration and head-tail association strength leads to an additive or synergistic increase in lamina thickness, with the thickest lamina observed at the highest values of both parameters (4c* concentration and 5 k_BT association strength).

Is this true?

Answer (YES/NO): YES